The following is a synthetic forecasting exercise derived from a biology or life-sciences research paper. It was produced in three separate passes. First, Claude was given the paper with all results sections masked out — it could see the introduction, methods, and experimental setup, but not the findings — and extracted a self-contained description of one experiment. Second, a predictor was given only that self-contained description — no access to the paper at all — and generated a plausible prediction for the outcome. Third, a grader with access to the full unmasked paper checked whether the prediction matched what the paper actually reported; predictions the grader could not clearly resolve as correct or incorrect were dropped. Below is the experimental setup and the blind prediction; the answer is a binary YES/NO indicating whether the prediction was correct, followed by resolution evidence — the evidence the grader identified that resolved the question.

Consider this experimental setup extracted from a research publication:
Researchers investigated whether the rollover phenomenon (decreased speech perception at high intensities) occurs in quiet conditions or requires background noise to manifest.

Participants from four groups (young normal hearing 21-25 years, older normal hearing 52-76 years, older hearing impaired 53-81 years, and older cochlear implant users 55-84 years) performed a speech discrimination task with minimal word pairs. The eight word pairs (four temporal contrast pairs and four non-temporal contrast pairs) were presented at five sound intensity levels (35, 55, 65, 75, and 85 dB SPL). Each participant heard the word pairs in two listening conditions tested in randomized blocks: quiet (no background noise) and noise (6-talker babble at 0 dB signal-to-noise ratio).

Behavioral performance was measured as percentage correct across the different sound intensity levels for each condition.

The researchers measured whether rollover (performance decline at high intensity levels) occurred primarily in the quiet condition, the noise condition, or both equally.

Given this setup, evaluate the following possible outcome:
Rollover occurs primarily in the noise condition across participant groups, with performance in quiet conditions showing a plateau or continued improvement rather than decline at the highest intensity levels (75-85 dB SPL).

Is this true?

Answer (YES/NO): YES